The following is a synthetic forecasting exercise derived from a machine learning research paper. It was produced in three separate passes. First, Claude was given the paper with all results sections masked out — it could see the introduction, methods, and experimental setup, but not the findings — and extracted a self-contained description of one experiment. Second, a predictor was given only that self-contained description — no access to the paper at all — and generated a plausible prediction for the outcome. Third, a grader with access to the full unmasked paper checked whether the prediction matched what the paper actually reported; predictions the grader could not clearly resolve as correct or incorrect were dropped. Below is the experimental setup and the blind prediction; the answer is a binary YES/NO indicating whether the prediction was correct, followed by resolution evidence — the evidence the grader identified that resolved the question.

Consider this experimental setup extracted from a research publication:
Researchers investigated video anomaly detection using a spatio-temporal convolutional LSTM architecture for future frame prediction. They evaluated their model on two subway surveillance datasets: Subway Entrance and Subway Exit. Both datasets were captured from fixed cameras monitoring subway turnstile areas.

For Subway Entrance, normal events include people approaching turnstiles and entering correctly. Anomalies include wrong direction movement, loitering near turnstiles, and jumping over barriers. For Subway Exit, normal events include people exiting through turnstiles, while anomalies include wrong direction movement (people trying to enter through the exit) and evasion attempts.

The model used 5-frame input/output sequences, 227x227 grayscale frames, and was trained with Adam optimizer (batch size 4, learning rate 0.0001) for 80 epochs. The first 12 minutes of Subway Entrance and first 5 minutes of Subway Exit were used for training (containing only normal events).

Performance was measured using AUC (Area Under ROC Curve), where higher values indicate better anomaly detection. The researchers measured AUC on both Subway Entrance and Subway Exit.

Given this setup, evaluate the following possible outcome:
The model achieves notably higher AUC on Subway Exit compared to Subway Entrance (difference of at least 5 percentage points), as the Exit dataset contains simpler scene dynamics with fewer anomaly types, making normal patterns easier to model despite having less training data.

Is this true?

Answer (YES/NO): NO